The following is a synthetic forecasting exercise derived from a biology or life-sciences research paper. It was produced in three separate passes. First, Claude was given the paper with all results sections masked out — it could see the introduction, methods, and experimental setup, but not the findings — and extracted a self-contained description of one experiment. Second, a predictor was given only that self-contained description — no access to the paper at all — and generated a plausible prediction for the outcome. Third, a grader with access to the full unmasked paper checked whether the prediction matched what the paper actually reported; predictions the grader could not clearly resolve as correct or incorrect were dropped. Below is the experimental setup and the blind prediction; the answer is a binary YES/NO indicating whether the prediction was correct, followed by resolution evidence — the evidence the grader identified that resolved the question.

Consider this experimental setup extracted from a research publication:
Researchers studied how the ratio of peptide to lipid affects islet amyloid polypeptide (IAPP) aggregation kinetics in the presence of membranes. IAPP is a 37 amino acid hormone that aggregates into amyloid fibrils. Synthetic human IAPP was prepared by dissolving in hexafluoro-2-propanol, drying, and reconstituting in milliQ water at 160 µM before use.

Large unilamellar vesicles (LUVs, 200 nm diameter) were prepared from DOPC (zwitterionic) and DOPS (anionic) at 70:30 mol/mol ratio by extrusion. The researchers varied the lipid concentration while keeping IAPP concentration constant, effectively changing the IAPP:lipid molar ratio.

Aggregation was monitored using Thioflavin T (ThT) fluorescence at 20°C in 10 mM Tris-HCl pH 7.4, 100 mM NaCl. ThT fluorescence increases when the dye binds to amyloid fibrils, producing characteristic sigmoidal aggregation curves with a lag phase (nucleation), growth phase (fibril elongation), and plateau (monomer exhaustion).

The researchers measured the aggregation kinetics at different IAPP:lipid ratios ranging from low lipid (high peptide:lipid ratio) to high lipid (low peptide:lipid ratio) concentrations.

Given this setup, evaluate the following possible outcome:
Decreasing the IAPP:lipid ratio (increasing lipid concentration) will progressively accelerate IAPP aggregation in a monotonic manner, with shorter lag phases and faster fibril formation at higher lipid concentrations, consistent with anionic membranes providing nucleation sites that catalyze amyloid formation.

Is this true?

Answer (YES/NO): NO